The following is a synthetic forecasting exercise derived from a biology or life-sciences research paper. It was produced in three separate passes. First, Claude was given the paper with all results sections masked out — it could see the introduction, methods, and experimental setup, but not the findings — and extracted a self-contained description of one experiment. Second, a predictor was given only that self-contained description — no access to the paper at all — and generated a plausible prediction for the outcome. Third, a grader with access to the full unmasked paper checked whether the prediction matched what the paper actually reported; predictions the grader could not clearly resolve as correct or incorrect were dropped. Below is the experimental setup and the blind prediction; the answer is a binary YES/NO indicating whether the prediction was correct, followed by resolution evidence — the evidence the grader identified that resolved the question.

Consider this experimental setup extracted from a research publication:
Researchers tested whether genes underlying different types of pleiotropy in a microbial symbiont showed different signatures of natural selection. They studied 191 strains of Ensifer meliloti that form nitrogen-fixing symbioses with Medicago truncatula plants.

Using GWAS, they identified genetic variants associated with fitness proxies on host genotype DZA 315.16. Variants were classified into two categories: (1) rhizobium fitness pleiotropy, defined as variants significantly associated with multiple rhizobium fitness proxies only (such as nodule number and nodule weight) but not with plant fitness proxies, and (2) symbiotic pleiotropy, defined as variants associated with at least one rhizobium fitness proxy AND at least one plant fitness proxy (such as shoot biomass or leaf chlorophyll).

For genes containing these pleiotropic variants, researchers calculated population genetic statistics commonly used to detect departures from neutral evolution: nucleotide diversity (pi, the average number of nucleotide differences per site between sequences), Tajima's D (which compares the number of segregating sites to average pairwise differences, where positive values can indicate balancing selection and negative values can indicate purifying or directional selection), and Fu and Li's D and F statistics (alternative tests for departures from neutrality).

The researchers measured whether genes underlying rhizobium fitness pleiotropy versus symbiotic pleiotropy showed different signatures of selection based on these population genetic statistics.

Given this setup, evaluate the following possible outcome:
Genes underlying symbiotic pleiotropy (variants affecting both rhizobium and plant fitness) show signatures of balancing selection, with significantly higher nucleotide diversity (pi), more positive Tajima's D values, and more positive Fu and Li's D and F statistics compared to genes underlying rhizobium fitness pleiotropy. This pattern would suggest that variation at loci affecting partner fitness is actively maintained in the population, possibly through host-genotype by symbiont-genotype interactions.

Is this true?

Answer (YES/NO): NO